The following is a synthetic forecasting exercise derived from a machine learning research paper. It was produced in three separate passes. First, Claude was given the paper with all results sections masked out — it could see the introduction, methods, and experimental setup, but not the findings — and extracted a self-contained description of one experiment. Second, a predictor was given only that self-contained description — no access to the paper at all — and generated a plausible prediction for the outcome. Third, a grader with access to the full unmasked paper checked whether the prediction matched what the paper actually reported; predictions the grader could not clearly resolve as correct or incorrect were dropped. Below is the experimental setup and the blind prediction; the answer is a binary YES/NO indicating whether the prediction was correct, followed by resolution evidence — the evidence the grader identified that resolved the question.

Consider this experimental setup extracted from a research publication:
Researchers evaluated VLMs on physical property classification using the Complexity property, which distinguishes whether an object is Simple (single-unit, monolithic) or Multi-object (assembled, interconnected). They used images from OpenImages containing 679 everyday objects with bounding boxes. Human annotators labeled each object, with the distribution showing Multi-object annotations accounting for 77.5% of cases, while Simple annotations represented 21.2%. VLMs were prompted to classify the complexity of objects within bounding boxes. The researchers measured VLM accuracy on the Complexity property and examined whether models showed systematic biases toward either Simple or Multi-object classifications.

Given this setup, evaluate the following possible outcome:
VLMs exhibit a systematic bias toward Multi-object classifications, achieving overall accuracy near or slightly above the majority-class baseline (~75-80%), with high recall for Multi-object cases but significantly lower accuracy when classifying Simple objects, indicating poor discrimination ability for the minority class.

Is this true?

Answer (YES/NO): NO